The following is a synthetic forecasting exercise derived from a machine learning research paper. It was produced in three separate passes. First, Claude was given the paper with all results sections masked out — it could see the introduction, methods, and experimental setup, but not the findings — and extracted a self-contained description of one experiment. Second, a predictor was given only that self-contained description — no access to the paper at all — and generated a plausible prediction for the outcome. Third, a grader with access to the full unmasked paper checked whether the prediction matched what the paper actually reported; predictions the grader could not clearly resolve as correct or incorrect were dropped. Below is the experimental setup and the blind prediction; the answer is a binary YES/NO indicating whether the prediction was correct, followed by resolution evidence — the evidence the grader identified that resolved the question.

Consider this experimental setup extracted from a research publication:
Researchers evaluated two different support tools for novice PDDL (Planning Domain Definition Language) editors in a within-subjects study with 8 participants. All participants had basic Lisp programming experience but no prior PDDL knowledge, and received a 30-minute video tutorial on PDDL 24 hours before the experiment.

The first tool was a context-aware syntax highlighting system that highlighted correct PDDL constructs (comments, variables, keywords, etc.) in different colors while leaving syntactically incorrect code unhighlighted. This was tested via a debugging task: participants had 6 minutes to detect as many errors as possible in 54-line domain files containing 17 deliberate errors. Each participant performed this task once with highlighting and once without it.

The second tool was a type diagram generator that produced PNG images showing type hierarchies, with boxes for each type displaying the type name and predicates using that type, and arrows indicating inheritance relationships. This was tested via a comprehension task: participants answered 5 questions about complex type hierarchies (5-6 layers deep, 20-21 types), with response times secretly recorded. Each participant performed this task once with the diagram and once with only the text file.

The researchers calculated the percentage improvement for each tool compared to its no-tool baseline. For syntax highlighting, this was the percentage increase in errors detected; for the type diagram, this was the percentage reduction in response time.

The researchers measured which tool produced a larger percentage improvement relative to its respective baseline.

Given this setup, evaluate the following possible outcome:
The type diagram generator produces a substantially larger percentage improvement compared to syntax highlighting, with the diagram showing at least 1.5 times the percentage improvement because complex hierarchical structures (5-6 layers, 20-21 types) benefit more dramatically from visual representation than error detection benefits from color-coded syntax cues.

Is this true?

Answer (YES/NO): NO